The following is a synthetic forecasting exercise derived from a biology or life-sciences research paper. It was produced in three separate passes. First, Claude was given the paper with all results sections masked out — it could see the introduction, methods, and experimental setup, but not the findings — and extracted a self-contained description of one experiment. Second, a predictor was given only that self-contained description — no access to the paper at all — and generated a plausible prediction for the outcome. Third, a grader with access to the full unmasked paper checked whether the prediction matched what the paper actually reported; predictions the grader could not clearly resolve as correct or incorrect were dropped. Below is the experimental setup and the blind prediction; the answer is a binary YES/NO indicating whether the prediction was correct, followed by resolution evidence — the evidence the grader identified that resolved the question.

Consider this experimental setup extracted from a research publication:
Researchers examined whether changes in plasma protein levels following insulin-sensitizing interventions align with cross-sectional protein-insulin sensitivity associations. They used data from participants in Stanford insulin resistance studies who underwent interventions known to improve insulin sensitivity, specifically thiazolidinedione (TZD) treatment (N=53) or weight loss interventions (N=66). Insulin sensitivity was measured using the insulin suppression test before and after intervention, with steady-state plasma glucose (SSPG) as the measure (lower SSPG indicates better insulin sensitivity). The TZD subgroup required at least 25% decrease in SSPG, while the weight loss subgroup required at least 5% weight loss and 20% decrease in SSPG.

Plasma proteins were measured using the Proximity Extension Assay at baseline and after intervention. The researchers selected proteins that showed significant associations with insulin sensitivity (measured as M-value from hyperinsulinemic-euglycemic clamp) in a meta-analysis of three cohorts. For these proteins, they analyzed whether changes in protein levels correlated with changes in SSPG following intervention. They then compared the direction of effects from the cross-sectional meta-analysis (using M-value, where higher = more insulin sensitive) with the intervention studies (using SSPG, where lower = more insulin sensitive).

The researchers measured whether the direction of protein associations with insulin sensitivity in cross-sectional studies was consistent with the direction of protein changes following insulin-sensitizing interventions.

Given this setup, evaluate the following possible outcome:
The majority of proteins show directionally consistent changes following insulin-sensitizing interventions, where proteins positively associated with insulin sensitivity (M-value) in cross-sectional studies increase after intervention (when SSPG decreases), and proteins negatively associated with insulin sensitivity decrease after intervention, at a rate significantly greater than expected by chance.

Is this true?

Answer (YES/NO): YES